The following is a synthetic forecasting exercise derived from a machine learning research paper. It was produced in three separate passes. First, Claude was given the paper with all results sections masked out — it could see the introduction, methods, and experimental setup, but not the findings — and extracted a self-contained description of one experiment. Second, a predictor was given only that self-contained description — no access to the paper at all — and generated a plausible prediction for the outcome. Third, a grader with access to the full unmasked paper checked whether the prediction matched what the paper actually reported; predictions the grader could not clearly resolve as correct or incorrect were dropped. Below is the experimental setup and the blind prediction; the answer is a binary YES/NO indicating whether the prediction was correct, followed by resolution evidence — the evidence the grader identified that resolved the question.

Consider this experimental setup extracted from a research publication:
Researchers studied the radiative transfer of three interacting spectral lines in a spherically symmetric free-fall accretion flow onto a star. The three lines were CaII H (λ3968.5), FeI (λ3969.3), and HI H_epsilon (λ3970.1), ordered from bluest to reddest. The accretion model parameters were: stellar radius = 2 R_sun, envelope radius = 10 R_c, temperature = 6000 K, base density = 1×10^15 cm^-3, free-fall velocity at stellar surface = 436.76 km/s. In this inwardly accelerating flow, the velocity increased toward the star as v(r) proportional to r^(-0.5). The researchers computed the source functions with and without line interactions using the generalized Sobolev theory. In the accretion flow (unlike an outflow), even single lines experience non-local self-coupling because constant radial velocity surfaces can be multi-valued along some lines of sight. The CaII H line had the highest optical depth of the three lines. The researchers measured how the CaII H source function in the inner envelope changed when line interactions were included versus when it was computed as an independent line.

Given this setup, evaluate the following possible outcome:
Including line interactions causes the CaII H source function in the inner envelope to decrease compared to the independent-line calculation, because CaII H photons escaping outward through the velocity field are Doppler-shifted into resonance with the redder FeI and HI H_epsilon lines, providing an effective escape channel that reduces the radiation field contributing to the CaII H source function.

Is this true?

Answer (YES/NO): NO